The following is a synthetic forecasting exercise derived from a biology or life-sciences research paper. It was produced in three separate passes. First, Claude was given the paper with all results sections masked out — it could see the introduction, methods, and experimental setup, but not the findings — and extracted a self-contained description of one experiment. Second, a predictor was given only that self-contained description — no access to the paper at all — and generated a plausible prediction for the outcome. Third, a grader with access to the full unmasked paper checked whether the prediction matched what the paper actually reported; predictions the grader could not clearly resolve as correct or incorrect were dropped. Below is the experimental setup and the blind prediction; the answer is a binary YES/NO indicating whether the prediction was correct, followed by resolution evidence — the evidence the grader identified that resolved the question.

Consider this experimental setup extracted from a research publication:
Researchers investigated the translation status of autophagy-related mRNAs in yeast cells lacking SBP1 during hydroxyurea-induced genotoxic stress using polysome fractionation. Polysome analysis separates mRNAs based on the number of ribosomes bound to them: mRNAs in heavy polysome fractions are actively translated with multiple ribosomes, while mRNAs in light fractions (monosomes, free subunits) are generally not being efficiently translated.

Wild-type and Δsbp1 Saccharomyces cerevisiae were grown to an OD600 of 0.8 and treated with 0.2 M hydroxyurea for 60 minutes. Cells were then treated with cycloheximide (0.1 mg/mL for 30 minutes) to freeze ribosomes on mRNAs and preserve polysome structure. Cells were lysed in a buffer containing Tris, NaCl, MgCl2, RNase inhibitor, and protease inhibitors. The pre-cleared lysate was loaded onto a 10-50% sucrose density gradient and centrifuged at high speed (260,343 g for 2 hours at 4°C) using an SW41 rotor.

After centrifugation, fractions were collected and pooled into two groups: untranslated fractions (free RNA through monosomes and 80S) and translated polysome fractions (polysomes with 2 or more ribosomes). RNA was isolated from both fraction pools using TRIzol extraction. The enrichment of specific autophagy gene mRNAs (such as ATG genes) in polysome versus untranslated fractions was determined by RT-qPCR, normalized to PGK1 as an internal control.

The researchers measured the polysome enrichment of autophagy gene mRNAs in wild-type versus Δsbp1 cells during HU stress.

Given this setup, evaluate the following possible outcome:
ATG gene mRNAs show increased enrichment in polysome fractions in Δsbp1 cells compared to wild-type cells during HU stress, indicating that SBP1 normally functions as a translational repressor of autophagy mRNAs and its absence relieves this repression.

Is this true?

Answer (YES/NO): YES